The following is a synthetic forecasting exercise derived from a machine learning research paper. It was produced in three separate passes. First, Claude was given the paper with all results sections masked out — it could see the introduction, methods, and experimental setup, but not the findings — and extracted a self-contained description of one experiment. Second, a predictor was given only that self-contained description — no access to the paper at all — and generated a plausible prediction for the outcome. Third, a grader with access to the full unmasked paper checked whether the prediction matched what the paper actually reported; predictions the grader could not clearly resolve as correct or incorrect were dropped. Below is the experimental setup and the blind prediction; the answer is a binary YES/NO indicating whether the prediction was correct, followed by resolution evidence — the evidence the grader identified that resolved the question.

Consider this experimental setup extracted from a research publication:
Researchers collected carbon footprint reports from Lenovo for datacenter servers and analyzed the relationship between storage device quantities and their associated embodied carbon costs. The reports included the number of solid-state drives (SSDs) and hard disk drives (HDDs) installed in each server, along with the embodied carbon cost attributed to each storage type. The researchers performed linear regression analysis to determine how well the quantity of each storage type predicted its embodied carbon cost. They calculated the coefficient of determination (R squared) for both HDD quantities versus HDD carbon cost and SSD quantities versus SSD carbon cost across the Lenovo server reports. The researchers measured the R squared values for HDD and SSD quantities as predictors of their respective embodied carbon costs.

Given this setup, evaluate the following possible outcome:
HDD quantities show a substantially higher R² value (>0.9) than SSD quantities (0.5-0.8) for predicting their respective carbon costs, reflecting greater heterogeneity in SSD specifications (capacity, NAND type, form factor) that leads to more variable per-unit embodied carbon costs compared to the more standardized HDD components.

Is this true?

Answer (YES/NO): NO